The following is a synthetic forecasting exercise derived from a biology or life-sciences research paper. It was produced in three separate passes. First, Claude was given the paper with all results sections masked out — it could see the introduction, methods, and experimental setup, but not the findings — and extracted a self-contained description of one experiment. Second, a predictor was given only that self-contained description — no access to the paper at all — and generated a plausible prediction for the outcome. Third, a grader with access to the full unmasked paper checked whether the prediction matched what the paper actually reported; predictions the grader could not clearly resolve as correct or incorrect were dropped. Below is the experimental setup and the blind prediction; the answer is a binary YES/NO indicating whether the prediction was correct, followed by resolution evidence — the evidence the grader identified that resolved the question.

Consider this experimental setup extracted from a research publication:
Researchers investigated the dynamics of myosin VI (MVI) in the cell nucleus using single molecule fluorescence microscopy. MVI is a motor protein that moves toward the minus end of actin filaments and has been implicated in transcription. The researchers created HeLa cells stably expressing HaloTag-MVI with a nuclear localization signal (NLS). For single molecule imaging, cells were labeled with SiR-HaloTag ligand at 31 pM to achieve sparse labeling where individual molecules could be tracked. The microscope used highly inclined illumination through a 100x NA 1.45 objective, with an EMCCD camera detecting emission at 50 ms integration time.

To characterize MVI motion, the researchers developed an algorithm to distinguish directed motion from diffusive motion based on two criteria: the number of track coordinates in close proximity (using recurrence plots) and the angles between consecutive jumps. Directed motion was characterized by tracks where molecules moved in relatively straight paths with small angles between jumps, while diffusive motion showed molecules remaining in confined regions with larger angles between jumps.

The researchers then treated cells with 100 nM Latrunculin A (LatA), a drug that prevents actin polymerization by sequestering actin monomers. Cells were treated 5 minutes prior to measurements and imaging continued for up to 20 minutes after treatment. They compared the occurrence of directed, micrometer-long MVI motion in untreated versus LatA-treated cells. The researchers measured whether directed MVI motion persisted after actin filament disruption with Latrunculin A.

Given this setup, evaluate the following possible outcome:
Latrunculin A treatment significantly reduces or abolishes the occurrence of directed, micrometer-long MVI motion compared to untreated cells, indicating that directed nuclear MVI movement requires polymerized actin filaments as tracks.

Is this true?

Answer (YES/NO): YES